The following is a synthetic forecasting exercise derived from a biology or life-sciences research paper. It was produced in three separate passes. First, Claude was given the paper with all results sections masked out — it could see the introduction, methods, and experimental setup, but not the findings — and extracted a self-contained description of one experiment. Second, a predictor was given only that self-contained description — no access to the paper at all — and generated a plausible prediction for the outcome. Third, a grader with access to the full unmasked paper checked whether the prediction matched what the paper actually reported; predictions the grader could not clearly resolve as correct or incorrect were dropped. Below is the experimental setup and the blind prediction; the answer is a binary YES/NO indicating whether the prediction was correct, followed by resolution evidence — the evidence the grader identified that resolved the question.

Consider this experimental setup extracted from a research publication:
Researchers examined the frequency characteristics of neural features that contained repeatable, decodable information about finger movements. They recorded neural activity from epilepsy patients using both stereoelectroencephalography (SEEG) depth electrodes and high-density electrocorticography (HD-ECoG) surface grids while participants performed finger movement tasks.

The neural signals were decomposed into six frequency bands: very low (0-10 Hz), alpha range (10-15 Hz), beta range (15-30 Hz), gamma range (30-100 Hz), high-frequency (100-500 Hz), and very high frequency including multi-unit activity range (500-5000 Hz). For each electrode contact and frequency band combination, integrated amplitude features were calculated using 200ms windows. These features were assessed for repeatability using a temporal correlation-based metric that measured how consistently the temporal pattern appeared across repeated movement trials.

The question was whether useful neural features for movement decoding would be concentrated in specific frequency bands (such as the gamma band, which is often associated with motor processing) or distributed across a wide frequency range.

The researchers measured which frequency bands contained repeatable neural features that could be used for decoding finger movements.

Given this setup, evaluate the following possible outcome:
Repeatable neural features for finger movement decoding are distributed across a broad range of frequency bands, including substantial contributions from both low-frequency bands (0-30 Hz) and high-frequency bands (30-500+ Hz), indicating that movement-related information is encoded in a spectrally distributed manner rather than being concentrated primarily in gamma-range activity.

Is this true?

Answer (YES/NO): YES